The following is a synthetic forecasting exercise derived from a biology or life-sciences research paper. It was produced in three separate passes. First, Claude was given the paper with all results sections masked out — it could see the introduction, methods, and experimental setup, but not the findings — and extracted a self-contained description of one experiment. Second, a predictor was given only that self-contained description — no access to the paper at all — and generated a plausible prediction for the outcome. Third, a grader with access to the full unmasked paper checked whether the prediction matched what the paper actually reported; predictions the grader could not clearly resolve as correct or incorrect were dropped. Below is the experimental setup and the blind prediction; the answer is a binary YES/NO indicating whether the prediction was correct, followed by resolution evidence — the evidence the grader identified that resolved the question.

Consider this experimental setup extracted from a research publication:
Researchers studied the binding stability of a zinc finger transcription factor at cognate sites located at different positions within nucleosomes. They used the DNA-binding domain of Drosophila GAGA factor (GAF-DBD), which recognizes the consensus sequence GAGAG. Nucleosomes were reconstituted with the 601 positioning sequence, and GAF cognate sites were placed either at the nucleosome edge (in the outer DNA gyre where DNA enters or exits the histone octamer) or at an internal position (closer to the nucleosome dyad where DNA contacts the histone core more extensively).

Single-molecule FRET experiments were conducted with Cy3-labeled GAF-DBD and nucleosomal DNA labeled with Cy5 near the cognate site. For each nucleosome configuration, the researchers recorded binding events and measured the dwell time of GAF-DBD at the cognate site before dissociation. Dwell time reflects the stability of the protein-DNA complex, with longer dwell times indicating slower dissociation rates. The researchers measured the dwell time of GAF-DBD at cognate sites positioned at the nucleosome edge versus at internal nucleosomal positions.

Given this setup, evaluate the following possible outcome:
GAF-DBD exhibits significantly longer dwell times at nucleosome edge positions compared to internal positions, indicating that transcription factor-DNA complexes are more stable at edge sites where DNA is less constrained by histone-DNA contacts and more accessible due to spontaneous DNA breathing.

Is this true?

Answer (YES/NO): NO